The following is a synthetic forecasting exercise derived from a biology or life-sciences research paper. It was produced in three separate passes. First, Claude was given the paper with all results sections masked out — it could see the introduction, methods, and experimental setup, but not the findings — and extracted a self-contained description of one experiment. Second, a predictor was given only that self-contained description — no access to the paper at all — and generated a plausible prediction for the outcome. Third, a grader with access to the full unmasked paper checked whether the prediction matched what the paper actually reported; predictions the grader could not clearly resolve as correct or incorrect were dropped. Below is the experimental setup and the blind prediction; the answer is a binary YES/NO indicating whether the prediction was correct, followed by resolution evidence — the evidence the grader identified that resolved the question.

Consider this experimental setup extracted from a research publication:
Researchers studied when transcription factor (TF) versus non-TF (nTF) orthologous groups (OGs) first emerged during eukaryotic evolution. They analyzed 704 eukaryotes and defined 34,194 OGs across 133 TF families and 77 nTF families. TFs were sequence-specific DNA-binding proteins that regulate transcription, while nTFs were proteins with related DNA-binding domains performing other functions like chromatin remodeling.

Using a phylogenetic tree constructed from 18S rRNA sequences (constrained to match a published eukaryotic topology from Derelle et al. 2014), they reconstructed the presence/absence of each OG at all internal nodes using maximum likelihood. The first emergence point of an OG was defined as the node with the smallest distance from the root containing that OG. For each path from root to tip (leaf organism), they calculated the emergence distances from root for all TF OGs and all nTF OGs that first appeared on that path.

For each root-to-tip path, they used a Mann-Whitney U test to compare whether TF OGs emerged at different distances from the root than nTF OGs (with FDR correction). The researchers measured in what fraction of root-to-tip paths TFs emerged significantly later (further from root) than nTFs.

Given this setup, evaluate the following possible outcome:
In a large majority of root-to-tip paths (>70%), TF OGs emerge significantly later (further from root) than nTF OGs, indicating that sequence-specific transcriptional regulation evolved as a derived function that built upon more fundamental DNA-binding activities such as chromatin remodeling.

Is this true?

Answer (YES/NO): NO